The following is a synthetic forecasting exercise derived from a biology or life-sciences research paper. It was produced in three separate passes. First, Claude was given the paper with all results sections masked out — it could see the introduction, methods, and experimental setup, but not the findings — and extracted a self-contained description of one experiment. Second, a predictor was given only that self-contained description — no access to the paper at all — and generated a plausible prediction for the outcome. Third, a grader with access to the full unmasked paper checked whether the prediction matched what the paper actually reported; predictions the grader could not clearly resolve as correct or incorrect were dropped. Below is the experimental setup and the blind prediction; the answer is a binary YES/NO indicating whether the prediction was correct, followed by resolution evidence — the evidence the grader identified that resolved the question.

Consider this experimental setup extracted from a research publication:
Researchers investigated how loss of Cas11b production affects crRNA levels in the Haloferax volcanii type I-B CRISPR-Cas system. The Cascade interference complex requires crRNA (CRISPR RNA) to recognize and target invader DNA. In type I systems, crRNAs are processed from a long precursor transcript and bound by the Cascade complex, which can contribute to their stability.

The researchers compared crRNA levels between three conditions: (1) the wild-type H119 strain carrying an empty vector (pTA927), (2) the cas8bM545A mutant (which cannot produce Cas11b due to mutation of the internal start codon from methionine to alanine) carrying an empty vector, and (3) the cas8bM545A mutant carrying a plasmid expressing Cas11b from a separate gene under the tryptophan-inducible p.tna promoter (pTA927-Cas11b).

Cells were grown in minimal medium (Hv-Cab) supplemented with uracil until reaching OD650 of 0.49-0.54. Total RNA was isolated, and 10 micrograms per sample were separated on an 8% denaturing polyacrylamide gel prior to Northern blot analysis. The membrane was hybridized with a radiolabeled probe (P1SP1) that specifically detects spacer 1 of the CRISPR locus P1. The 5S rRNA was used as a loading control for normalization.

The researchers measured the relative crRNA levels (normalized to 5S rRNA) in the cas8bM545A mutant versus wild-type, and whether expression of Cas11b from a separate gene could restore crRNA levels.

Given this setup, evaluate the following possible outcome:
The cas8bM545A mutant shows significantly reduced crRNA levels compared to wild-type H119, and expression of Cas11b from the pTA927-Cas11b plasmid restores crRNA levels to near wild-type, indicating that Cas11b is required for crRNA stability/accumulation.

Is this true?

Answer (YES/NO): NO